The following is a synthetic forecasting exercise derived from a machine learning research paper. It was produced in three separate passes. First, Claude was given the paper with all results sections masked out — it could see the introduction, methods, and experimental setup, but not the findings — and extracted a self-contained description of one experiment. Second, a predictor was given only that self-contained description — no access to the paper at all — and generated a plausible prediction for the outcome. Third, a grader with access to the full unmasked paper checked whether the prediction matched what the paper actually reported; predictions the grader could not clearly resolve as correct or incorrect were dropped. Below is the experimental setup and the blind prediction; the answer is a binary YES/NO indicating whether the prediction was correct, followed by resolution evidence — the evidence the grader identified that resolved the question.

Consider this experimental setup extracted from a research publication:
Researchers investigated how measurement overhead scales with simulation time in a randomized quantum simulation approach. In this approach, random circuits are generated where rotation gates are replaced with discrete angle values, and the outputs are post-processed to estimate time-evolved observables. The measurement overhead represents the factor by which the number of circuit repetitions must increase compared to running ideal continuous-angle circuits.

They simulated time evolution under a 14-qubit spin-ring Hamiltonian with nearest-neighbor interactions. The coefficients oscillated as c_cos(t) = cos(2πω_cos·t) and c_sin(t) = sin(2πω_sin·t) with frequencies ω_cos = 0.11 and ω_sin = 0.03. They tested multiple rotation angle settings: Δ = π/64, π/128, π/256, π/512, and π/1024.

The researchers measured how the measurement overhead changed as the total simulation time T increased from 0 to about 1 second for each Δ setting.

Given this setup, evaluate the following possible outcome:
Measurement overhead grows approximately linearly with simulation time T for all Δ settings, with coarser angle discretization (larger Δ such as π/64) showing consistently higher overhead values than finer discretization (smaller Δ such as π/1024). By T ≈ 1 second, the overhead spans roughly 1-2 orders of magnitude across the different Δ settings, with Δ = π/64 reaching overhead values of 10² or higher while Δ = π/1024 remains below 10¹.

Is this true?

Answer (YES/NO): NO